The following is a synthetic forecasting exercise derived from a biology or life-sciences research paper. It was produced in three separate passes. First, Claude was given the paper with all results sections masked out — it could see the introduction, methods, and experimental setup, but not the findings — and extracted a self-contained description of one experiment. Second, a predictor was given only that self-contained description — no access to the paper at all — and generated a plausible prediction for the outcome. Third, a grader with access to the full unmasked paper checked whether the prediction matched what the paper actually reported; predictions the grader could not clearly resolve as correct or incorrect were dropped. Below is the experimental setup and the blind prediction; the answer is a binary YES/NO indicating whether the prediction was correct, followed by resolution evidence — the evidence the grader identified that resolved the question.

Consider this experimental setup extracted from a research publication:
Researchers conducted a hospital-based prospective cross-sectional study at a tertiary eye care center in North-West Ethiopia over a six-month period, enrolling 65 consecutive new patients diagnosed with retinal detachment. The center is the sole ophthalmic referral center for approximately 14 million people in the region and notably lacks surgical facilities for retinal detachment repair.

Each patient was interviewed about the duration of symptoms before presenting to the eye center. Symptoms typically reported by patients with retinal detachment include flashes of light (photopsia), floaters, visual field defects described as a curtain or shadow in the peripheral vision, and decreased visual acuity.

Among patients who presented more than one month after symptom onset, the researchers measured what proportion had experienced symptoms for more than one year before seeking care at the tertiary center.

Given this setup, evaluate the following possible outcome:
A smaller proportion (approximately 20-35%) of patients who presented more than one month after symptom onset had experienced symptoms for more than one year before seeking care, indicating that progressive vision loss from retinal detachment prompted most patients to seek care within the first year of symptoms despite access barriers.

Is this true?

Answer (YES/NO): NO